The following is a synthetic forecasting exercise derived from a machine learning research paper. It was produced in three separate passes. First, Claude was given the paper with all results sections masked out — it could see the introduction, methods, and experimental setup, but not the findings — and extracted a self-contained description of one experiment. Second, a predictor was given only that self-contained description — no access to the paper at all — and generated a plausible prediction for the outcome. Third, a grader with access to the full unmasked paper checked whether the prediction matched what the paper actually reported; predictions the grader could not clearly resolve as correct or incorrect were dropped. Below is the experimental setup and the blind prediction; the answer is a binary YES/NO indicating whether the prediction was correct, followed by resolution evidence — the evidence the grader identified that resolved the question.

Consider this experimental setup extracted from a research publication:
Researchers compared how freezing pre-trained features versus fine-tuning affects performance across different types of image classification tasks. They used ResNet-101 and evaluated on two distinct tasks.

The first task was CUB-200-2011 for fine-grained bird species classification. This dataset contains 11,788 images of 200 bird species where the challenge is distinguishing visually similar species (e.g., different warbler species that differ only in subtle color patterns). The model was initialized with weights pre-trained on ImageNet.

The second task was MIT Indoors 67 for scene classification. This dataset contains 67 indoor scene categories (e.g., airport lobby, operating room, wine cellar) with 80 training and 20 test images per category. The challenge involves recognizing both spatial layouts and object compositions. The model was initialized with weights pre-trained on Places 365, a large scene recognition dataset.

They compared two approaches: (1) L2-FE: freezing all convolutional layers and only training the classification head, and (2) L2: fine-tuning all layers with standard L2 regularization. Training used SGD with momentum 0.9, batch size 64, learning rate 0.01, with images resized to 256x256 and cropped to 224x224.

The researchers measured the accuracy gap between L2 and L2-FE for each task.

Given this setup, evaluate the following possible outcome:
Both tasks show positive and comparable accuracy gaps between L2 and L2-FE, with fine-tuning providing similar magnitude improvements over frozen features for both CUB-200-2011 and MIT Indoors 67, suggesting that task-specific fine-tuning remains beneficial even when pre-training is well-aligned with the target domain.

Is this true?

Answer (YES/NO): NO